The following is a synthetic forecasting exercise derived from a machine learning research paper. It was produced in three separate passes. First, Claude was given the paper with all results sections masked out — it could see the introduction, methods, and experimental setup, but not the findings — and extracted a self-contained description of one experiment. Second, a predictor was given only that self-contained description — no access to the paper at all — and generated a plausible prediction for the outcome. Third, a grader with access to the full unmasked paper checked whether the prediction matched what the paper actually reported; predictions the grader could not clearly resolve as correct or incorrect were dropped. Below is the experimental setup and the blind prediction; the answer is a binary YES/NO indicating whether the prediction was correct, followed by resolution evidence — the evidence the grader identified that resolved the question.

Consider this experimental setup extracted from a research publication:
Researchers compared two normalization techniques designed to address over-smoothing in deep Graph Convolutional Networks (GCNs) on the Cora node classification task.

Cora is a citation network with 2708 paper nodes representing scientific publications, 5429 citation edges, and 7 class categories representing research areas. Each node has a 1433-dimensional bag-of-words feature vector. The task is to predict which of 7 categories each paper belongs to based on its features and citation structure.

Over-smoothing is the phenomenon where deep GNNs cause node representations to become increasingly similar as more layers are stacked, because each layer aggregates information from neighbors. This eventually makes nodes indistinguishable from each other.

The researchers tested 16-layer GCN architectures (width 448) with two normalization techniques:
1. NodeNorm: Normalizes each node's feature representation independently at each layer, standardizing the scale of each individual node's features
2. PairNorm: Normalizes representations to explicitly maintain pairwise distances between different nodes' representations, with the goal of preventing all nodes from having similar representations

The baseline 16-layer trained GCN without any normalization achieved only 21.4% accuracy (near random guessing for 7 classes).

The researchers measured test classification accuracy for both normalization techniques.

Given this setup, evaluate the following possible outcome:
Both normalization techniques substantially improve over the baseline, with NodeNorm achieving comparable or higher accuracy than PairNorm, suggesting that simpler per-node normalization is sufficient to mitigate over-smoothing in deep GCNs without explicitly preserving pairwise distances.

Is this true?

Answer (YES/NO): NO